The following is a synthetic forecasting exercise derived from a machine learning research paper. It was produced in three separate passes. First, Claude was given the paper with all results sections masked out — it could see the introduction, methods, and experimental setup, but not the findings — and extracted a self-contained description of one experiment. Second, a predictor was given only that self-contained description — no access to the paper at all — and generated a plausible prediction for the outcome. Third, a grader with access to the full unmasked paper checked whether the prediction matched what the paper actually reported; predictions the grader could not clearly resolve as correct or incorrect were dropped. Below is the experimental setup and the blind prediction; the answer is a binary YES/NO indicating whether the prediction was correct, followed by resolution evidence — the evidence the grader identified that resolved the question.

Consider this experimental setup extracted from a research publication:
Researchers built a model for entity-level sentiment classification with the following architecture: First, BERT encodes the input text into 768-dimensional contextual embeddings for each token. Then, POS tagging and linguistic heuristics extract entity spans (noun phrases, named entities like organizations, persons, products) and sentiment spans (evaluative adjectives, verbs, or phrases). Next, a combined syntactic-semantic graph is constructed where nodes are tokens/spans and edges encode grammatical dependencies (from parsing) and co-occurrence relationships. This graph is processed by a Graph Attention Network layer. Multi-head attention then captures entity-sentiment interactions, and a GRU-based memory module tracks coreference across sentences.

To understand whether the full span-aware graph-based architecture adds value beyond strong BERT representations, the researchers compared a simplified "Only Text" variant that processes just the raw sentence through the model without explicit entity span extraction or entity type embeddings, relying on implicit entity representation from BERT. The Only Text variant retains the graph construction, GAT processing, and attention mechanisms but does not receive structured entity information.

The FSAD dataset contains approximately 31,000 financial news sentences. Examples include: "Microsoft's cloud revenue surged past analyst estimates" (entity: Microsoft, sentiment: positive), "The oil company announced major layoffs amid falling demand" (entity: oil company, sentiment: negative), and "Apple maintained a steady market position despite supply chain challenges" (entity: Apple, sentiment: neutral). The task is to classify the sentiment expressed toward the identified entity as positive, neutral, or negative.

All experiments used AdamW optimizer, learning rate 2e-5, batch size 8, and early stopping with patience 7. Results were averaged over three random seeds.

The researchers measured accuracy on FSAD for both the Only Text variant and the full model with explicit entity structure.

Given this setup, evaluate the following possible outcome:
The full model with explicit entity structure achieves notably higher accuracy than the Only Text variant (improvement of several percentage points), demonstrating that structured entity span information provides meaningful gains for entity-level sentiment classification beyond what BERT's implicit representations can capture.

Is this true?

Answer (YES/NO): NO